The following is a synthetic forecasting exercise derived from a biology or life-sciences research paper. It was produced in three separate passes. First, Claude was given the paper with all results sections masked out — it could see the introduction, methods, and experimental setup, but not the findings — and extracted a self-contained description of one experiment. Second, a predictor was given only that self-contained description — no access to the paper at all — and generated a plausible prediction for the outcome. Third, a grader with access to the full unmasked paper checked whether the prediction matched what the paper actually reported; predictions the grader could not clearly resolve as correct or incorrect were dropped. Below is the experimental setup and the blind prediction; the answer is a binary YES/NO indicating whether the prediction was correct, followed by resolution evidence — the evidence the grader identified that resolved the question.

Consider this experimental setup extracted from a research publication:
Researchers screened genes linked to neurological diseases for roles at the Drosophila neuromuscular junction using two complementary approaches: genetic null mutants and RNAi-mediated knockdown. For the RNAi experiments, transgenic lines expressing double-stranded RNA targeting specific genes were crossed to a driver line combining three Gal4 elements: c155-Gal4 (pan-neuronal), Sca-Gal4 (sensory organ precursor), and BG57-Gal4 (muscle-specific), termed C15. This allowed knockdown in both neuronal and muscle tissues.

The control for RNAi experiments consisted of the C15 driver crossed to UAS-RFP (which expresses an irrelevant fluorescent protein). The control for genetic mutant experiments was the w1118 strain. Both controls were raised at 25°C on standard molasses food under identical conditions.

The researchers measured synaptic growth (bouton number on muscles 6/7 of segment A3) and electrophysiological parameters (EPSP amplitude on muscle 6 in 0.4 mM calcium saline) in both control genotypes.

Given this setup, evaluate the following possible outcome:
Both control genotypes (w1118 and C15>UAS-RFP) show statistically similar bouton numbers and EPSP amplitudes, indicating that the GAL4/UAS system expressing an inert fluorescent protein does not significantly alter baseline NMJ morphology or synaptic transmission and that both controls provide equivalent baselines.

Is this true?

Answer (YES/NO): YES